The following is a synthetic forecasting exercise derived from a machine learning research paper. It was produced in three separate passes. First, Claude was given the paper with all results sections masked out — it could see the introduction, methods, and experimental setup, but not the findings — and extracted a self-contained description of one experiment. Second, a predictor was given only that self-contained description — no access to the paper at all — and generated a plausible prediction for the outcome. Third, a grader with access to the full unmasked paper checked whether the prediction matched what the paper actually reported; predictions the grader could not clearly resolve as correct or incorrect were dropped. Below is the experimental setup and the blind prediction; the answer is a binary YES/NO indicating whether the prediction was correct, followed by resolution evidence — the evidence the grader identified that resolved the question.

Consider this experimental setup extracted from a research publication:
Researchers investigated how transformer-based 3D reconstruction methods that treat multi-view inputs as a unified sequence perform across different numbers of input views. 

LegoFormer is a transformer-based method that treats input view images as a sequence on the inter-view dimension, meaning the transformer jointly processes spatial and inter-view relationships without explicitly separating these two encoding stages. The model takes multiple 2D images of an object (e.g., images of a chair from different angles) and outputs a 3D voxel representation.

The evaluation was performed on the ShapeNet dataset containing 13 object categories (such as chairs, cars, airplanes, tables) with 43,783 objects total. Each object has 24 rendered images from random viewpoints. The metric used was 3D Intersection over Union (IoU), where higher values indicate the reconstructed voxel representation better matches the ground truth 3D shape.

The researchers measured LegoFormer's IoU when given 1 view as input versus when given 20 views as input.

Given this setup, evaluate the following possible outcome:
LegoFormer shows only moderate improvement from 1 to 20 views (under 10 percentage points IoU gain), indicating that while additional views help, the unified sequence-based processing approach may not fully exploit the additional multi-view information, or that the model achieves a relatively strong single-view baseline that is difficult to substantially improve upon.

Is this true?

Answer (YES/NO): NO